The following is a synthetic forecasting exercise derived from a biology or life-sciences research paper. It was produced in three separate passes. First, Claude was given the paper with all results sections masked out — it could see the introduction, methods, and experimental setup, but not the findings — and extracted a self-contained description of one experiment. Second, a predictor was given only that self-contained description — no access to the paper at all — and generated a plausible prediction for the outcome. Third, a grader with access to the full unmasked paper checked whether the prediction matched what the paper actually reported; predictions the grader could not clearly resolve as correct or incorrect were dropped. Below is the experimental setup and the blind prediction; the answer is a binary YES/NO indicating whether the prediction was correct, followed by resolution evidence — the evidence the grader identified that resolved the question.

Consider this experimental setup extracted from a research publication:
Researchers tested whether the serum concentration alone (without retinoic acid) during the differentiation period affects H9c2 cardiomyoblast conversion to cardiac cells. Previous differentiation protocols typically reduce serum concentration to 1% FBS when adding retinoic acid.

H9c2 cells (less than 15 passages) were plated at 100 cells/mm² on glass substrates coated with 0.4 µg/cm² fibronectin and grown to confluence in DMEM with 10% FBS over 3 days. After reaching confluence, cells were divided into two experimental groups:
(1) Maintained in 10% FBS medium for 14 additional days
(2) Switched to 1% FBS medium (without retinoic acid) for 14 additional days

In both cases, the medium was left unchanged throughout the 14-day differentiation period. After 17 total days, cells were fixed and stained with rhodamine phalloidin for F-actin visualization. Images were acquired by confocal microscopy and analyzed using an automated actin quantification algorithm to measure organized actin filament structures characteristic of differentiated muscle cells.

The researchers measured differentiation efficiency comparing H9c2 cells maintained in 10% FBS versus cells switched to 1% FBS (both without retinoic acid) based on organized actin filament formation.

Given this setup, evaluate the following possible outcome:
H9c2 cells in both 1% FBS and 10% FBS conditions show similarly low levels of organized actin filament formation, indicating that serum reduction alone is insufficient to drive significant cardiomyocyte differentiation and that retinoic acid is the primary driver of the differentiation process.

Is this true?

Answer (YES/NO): NO